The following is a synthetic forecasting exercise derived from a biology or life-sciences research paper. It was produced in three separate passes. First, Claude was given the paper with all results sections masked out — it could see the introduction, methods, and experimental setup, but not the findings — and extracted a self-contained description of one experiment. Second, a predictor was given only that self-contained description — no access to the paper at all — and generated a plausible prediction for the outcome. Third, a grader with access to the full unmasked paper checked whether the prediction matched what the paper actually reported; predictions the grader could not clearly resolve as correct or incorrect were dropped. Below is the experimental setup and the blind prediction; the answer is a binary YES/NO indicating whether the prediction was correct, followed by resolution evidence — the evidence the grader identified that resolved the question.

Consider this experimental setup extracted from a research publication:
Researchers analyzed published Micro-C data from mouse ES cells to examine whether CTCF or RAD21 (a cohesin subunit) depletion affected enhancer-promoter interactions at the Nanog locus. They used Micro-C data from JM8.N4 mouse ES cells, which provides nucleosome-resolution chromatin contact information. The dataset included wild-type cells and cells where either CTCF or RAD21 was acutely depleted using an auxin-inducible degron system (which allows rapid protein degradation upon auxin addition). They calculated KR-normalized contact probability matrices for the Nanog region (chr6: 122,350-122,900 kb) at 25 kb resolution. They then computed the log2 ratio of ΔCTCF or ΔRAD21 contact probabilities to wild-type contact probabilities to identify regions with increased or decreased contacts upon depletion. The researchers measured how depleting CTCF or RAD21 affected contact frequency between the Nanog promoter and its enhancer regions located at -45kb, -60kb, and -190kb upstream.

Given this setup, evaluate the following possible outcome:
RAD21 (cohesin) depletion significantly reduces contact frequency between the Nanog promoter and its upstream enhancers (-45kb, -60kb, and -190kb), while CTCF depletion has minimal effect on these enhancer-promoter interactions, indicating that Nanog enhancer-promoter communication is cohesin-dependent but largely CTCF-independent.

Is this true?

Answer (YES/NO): NO